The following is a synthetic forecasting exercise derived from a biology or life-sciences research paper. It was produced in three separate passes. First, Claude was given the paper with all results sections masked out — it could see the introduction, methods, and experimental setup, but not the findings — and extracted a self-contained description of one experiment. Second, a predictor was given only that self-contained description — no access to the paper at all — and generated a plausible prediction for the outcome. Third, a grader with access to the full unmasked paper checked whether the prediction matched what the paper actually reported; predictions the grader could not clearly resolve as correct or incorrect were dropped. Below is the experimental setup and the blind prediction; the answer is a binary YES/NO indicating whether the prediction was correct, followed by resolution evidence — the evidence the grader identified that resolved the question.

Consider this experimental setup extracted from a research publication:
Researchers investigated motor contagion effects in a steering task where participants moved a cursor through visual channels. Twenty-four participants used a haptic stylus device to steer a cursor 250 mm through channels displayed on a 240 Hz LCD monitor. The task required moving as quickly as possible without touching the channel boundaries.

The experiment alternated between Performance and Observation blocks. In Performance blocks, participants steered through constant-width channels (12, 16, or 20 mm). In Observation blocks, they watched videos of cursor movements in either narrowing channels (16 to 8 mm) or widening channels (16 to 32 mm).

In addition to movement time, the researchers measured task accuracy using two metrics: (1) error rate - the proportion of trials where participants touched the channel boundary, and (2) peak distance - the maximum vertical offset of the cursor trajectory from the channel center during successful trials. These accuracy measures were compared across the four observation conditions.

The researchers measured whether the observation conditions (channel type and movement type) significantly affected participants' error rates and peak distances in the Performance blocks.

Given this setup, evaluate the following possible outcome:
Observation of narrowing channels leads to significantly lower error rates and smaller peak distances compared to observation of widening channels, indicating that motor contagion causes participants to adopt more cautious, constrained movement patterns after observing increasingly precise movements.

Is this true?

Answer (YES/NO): NO